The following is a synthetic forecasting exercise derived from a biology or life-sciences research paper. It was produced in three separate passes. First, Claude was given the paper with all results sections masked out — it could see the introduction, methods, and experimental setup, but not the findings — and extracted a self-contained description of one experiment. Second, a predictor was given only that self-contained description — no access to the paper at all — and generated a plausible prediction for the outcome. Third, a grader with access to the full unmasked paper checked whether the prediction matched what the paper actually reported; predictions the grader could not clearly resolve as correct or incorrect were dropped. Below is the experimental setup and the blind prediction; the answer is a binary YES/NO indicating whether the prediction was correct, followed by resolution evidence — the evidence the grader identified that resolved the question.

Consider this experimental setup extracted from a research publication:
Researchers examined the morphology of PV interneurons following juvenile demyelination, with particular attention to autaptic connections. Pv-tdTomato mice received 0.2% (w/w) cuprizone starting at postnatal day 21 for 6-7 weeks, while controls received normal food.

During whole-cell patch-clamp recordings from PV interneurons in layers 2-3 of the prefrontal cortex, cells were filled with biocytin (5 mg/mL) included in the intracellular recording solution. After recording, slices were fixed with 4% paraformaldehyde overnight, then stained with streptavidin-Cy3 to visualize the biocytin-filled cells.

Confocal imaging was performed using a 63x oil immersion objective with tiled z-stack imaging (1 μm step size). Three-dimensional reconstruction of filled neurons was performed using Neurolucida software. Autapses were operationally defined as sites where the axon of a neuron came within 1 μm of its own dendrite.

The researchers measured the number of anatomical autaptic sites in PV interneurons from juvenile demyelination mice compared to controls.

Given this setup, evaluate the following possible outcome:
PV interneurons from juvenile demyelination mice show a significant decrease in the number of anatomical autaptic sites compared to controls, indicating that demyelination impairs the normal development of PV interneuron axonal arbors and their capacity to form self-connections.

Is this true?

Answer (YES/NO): YES